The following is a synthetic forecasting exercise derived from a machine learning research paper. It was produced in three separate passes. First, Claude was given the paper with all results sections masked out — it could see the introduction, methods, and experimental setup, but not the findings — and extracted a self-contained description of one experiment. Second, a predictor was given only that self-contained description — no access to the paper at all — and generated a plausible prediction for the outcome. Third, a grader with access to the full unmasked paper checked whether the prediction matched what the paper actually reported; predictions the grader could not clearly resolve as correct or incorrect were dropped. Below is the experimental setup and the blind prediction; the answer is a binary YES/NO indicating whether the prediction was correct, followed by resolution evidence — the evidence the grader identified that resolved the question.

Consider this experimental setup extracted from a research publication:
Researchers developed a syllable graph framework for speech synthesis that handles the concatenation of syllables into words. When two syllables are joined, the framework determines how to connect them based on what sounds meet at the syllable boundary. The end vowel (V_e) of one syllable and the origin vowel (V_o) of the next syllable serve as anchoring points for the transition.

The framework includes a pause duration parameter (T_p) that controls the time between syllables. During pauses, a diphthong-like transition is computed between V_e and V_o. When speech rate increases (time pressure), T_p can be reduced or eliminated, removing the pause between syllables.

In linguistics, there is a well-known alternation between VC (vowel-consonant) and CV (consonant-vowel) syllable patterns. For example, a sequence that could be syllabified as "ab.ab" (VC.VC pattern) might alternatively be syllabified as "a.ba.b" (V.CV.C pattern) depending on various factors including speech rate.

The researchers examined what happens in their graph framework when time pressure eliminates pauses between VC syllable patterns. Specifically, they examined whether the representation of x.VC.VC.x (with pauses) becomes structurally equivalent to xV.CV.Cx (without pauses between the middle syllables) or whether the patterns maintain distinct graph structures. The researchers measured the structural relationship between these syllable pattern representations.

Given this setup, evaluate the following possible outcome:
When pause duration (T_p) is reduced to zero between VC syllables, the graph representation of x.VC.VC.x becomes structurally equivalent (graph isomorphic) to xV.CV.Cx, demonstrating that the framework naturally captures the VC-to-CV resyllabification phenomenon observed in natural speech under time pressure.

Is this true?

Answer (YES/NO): YES